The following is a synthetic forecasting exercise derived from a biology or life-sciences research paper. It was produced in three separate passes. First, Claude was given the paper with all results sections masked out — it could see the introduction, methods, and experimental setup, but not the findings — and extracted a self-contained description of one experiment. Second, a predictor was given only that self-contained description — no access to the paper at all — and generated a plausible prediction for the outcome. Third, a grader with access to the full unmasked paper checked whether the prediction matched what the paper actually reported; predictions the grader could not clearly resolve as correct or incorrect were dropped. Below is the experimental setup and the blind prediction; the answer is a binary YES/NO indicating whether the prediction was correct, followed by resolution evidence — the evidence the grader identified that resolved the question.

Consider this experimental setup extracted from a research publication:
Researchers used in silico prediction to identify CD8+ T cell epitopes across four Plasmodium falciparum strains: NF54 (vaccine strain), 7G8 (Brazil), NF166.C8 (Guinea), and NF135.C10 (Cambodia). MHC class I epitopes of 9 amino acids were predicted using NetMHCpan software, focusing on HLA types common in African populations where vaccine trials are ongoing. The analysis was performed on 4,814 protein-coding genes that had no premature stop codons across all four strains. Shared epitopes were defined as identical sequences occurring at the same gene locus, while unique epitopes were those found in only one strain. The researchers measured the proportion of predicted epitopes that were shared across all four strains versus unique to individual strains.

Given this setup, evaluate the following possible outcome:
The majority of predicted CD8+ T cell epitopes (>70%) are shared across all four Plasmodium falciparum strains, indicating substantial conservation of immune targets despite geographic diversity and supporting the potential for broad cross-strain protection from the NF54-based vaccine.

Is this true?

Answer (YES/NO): YES